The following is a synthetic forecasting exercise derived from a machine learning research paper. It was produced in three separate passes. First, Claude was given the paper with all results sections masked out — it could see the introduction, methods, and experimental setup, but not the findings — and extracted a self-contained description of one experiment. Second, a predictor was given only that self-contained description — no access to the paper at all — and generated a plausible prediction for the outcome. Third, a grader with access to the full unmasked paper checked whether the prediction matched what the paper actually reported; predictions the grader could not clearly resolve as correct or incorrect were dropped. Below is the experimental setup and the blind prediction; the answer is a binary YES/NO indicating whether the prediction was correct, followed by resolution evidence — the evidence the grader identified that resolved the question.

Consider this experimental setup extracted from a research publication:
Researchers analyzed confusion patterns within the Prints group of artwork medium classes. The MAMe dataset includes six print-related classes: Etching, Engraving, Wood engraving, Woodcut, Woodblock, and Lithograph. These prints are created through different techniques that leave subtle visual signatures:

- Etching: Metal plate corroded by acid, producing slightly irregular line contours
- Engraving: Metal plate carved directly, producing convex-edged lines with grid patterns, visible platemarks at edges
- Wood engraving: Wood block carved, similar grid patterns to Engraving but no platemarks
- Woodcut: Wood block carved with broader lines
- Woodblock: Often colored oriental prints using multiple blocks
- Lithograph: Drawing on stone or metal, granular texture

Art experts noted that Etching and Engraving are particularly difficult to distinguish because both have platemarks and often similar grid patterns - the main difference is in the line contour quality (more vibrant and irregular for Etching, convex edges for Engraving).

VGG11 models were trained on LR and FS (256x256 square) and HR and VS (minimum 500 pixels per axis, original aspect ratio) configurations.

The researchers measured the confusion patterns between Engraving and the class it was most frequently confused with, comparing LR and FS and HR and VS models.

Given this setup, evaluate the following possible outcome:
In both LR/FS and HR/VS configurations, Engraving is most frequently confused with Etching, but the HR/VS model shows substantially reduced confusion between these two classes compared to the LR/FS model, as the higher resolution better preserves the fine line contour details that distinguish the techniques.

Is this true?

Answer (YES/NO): NO